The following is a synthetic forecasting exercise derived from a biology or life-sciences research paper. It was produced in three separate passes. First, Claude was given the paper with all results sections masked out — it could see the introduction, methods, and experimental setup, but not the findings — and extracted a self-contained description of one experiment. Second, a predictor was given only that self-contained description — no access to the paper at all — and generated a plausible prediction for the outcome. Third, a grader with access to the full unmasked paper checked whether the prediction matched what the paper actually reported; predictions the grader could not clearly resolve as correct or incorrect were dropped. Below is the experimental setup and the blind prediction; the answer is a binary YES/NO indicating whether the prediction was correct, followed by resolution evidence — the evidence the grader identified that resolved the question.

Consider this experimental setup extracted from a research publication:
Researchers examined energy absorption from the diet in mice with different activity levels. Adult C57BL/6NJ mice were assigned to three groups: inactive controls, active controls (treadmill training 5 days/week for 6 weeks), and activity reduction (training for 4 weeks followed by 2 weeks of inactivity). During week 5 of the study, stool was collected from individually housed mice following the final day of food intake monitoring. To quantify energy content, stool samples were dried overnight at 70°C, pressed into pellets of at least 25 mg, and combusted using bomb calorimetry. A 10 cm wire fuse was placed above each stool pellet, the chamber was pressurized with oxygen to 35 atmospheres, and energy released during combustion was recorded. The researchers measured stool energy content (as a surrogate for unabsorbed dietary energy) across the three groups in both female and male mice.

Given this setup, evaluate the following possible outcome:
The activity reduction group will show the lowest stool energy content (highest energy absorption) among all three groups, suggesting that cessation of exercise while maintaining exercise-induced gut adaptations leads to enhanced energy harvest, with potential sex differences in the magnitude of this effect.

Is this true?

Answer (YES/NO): NO